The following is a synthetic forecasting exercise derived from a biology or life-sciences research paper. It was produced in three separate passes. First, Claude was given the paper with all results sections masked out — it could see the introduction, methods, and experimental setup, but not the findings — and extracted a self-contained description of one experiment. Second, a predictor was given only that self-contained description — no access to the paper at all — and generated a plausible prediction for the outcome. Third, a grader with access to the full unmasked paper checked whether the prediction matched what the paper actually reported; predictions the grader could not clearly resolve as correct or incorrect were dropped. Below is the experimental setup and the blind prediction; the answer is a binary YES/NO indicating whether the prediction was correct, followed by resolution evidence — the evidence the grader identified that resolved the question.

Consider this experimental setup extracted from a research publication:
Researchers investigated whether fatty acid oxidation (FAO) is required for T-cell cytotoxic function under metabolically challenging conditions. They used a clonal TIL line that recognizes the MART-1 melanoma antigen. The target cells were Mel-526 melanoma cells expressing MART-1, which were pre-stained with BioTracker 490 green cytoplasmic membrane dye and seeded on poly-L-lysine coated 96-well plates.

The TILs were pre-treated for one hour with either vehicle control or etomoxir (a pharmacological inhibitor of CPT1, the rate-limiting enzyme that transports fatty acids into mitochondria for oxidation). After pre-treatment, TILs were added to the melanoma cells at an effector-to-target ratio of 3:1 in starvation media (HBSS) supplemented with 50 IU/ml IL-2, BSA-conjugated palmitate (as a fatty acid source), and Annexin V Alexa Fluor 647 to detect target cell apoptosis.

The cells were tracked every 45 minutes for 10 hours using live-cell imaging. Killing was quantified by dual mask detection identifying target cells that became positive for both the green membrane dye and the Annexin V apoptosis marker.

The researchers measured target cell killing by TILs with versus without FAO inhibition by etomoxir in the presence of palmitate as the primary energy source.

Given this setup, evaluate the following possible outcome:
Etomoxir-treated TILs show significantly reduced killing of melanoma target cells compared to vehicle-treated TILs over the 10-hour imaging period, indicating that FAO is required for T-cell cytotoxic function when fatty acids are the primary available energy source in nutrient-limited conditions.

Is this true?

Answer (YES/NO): NO